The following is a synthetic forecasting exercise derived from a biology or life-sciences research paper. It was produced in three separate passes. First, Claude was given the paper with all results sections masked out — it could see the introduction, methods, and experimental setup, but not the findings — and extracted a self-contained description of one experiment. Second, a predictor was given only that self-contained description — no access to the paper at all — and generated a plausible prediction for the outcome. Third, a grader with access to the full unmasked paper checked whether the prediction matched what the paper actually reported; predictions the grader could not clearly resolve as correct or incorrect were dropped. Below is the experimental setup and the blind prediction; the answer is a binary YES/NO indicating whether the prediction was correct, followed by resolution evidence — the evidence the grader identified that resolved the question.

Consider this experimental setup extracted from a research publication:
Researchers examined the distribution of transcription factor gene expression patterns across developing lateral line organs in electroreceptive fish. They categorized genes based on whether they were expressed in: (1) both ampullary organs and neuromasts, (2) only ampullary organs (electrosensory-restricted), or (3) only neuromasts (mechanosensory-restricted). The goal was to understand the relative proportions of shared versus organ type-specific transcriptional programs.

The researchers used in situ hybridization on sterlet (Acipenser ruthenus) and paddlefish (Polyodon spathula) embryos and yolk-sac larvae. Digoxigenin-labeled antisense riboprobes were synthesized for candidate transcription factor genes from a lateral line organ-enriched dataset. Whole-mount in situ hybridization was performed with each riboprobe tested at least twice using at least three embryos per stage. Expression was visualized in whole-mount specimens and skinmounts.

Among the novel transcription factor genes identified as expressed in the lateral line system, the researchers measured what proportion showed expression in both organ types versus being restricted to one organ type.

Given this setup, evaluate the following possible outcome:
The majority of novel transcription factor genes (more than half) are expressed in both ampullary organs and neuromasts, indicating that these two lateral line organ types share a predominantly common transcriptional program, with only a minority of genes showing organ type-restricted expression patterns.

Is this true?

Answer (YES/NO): NO